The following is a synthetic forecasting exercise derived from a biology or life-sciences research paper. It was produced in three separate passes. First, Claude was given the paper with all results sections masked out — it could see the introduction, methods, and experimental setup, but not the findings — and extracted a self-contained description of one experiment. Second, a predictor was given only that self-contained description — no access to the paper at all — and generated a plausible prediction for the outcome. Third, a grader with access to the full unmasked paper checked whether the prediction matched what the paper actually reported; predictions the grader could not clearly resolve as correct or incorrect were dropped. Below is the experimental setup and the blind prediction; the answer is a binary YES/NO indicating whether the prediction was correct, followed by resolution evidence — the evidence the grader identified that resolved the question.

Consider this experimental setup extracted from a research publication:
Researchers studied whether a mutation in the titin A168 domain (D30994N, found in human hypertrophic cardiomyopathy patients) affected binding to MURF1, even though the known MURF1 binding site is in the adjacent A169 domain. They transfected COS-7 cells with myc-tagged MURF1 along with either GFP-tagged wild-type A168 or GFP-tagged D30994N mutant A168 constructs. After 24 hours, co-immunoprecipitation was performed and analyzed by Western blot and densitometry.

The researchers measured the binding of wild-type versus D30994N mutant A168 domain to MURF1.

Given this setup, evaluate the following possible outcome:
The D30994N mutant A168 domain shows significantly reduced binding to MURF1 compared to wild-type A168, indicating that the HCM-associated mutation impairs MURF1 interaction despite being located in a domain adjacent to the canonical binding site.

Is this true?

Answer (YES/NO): NO